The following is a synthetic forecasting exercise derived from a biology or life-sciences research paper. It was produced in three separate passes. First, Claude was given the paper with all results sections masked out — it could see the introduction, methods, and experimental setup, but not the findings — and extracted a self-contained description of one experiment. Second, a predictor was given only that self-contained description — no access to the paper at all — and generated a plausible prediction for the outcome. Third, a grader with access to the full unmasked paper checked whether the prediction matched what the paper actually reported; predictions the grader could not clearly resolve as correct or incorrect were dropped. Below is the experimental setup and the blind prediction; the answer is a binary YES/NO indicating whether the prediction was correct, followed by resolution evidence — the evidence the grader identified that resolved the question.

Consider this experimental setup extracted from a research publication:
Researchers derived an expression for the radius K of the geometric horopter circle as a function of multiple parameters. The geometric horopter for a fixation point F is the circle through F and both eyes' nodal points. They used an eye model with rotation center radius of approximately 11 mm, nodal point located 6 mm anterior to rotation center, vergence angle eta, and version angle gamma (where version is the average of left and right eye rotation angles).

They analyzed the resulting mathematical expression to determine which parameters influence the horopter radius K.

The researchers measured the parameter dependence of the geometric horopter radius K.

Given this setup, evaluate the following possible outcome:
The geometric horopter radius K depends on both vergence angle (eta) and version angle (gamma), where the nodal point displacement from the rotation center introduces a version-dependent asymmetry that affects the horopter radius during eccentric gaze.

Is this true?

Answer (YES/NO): YES